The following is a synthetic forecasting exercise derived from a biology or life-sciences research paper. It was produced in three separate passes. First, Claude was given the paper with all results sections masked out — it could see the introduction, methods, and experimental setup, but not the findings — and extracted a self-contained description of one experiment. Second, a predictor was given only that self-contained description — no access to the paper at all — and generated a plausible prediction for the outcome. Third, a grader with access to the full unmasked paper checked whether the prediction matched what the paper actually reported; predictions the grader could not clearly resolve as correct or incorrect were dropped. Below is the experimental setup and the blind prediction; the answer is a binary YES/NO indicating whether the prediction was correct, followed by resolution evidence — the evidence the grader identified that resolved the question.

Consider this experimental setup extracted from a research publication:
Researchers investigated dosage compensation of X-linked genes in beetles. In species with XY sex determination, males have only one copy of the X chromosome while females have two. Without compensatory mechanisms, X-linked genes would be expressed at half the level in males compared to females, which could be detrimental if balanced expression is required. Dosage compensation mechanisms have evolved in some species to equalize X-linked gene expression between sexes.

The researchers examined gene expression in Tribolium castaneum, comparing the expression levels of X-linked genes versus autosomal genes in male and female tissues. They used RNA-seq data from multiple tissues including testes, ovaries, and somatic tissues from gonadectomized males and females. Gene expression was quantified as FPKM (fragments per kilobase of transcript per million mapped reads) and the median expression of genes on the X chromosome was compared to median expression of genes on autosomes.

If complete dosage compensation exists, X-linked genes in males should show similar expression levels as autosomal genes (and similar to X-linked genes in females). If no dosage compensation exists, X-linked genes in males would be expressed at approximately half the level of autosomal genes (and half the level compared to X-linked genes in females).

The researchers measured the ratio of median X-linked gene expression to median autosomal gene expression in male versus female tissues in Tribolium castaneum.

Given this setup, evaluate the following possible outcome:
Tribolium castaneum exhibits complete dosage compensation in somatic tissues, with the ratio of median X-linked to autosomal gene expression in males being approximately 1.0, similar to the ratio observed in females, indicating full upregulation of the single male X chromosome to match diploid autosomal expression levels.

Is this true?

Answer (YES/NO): YES